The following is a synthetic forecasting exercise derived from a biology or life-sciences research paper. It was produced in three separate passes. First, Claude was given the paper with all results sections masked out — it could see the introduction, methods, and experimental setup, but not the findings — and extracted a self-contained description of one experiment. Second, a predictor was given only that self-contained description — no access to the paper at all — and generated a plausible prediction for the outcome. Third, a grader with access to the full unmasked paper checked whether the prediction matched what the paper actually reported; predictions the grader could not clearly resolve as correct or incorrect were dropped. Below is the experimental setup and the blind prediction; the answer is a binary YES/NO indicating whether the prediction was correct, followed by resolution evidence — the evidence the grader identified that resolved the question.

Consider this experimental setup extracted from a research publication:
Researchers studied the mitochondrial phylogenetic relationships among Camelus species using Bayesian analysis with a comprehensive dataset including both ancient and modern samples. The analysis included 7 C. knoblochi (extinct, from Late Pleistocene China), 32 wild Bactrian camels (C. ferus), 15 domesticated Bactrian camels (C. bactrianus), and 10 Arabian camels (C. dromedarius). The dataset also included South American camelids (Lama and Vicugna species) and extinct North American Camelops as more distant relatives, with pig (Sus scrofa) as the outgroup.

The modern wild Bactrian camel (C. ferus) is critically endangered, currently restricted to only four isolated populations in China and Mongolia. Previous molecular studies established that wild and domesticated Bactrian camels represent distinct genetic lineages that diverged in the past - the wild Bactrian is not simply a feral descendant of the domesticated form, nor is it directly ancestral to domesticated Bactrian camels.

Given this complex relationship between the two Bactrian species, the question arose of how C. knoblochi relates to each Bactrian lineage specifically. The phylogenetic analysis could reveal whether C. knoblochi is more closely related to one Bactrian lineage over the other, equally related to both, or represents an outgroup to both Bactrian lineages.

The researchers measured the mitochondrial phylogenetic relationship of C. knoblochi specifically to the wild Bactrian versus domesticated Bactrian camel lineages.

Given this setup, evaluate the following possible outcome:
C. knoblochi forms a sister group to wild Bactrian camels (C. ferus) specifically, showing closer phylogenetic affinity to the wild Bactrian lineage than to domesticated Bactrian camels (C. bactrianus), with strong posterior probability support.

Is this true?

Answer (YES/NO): NO